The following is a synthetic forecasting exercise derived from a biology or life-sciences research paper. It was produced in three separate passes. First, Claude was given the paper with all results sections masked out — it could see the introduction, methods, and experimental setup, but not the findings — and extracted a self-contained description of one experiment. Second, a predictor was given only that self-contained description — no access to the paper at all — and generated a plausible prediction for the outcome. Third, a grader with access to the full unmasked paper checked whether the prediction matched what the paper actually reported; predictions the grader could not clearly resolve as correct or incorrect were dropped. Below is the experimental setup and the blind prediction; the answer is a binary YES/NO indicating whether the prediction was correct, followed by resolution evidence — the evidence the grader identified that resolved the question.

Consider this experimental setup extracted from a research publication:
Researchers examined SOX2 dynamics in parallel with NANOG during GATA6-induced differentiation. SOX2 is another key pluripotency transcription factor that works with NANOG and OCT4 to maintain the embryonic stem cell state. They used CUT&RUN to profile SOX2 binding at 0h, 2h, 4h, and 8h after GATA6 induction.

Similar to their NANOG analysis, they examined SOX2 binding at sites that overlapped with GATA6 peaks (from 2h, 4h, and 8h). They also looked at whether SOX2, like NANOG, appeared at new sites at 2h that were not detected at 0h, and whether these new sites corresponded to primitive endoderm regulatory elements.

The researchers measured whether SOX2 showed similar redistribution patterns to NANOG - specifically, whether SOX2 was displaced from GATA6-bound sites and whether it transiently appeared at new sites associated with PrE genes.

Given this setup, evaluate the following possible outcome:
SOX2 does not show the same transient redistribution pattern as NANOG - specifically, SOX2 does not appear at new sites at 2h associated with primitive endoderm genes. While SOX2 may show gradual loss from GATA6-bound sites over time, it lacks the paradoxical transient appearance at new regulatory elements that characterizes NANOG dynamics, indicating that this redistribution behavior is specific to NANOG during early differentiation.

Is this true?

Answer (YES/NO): NO